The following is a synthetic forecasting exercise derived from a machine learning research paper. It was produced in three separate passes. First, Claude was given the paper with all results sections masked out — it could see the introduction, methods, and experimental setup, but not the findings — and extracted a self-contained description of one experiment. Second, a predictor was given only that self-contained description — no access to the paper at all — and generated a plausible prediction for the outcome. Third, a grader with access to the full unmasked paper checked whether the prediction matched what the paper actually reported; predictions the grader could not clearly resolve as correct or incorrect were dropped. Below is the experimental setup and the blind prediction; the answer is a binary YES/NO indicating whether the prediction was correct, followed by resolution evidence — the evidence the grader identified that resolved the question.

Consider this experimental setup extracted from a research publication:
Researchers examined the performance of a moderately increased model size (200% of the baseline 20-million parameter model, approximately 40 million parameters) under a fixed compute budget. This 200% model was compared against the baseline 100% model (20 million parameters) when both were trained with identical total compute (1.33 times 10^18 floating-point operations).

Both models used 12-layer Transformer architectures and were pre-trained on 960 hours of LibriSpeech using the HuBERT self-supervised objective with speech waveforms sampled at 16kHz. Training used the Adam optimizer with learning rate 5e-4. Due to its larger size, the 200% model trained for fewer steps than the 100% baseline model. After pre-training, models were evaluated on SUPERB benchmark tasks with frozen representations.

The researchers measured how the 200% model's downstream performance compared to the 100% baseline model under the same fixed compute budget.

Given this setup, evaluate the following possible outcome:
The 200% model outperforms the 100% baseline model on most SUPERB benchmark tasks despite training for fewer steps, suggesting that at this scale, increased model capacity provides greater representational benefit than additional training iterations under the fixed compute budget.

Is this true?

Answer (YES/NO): YES